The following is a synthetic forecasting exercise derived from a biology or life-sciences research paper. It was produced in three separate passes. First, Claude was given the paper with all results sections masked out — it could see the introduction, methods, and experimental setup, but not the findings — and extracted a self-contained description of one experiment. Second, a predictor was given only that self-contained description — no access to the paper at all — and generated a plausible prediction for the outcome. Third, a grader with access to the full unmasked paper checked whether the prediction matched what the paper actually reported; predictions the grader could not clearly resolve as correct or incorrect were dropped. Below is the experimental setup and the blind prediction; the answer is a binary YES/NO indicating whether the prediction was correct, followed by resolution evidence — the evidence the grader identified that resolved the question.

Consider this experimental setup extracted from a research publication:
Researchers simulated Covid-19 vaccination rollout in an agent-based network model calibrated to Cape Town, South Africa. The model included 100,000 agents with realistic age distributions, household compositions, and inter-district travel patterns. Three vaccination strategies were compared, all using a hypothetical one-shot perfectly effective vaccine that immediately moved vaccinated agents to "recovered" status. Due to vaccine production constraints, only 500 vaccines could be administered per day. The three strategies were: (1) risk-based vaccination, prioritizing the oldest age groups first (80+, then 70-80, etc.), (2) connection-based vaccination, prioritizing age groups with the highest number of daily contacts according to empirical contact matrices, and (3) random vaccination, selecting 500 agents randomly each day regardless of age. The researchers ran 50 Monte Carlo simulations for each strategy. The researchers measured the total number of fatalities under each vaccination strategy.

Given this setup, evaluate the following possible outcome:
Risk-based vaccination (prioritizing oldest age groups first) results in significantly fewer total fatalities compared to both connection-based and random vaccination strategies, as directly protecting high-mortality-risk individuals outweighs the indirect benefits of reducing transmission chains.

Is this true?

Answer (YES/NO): YES